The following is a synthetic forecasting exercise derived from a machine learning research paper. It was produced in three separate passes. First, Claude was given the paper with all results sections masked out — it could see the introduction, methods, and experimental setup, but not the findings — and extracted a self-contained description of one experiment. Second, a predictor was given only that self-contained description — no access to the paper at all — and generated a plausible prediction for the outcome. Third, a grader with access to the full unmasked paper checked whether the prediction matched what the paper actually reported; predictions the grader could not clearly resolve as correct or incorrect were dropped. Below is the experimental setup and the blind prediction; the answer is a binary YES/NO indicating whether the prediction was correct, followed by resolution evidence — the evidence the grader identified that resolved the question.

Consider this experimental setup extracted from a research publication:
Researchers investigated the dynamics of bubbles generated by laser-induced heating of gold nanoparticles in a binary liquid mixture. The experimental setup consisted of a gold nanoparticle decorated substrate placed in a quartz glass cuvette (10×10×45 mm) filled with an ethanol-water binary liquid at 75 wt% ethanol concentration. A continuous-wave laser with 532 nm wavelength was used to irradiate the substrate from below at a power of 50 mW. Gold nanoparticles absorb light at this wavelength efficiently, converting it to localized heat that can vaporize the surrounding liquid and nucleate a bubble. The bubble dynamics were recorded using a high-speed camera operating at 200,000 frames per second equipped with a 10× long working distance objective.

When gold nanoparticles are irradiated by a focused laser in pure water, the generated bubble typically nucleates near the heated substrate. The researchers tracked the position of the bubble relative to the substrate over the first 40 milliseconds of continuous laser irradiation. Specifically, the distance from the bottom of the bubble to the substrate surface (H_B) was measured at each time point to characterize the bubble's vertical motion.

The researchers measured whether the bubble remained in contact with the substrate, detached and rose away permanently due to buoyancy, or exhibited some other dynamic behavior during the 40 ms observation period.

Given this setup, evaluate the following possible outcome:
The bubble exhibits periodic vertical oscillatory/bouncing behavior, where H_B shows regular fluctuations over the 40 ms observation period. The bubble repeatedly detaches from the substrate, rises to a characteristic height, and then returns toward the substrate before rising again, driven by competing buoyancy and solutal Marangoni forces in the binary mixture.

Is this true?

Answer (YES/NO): NO